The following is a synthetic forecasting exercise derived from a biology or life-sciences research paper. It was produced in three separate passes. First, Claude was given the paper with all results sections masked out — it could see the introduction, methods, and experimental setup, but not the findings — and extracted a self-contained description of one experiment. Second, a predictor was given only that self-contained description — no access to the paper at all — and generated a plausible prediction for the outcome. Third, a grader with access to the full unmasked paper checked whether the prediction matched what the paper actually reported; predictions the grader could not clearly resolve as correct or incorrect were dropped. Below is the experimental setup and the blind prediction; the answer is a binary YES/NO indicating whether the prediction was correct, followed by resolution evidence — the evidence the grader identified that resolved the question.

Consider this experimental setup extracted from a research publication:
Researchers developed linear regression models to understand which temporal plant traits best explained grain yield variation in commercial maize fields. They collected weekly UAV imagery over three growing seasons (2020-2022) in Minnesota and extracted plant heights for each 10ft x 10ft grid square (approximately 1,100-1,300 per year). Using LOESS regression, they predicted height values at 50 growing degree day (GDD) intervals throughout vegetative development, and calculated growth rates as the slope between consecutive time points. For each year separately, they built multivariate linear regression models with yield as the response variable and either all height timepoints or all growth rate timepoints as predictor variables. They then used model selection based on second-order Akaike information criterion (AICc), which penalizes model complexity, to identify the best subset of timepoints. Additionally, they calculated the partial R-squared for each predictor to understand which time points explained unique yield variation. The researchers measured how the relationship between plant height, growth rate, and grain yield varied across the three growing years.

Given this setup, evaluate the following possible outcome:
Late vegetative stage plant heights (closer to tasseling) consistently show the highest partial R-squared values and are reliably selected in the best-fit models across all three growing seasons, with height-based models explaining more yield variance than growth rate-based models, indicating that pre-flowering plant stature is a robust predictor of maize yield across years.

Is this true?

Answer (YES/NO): NO